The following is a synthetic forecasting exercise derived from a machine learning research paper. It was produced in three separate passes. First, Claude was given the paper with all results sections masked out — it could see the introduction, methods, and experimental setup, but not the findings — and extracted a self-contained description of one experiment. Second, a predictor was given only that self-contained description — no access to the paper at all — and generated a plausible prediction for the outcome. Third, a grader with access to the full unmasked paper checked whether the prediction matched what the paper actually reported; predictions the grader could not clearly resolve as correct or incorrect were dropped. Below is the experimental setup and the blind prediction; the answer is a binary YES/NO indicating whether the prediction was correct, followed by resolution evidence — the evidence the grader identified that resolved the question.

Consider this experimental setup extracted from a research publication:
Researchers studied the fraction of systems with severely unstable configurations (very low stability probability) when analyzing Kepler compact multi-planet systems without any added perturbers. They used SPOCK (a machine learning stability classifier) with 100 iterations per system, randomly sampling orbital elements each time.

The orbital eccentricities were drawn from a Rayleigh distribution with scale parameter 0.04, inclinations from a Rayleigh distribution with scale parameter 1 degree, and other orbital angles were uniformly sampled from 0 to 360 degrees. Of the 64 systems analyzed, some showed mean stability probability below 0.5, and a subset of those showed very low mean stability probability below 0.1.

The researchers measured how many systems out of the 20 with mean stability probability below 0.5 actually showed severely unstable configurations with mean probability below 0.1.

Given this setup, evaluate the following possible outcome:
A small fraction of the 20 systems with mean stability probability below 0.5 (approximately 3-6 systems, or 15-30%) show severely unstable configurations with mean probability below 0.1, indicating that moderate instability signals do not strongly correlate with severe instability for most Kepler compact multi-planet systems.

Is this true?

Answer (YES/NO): YES